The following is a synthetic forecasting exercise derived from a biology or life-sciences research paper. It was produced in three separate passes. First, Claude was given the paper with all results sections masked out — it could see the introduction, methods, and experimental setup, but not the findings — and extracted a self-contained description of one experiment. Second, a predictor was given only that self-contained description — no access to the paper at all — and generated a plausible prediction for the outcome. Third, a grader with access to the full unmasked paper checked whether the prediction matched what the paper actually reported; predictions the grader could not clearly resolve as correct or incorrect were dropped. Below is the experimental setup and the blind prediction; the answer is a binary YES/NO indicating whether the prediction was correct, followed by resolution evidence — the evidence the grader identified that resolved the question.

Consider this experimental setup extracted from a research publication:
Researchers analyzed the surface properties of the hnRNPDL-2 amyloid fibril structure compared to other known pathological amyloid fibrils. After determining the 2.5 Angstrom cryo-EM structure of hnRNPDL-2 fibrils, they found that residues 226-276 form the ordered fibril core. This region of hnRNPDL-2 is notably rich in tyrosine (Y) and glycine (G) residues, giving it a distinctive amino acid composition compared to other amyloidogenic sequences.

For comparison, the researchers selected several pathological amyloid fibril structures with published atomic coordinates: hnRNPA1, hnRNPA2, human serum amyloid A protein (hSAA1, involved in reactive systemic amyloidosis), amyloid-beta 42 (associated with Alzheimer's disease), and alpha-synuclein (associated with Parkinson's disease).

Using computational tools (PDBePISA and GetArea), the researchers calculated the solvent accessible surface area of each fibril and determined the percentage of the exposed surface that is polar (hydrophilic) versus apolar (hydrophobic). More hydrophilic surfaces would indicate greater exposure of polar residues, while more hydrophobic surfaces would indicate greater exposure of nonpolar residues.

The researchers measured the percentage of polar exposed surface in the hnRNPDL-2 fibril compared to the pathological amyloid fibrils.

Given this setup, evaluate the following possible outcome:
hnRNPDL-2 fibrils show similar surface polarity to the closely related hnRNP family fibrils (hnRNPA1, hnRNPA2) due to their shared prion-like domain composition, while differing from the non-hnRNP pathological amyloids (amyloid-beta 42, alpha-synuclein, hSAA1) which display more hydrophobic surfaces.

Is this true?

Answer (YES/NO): NO